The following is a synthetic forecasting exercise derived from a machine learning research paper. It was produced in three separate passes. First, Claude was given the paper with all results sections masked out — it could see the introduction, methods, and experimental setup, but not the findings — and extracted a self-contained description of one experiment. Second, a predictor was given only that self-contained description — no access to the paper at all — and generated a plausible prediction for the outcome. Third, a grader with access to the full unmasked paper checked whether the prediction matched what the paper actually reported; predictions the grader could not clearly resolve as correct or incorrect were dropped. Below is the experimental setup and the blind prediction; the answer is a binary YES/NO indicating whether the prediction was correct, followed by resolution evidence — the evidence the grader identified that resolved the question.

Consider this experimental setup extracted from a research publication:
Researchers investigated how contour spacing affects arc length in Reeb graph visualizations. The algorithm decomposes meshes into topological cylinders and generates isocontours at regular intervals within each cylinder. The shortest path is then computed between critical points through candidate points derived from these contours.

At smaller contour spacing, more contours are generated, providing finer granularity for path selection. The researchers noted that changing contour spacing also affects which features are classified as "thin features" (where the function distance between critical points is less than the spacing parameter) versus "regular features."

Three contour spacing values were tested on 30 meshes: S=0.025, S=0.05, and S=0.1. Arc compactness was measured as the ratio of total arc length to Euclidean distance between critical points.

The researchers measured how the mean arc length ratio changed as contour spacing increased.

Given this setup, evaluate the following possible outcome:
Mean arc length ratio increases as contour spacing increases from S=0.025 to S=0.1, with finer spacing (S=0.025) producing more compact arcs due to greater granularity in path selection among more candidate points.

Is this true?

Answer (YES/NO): NO